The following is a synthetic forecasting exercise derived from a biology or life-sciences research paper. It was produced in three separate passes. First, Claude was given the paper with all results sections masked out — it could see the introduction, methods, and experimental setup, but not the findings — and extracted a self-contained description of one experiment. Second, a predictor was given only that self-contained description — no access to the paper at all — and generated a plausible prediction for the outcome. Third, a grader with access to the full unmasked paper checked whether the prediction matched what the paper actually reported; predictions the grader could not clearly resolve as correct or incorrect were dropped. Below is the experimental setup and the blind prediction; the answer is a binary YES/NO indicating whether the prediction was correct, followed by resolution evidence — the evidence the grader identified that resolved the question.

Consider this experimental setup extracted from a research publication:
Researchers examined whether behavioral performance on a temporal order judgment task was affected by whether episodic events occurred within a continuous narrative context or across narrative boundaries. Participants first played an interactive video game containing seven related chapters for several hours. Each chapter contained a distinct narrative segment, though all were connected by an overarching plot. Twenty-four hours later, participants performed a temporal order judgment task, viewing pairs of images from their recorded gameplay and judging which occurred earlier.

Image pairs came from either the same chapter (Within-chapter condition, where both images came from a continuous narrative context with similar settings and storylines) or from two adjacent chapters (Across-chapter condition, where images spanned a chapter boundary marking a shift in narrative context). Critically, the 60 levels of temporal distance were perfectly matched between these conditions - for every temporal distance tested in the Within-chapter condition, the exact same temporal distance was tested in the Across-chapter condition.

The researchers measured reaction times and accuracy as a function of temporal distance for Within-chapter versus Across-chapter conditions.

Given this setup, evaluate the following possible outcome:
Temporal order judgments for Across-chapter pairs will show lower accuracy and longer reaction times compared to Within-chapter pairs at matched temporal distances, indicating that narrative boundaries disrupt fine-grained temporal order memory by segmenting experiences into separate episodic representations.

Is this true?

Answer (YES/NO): NO